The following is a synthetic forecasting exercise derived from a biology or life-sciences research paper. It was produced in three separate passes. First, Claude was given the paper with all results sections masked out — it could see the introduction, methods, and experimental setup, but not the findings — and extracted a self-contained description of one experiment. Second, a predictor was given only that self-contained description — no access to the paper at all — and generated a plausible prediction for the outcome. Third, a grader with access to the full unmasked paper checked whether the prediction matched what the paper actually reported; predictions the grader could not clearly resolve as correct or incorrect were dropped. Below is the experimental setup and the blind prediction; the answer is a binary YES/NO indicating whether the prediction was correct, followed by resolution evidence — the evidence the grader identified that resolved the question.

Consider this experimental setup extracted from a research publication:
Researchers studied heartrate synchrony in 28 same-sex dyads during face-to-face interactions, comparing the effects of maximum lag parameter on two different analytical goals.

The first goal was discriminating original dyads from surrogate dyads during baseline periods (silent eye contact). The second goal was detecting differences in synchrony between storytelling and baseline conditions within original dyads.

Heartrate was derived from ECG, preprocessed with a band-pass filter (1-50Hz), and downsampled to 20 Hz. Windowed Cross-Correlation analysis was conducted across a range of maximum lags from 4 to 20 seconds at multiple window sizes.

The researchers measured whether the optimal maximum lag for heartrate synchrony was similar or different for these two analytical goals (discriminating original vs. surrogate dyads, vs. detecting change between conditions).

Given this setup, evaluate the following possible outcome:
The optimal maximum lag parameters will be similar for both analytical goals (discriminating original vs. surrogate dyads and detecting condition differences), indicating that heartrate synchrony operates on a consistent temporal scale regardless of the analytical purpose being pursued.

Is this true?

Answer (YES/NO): NO